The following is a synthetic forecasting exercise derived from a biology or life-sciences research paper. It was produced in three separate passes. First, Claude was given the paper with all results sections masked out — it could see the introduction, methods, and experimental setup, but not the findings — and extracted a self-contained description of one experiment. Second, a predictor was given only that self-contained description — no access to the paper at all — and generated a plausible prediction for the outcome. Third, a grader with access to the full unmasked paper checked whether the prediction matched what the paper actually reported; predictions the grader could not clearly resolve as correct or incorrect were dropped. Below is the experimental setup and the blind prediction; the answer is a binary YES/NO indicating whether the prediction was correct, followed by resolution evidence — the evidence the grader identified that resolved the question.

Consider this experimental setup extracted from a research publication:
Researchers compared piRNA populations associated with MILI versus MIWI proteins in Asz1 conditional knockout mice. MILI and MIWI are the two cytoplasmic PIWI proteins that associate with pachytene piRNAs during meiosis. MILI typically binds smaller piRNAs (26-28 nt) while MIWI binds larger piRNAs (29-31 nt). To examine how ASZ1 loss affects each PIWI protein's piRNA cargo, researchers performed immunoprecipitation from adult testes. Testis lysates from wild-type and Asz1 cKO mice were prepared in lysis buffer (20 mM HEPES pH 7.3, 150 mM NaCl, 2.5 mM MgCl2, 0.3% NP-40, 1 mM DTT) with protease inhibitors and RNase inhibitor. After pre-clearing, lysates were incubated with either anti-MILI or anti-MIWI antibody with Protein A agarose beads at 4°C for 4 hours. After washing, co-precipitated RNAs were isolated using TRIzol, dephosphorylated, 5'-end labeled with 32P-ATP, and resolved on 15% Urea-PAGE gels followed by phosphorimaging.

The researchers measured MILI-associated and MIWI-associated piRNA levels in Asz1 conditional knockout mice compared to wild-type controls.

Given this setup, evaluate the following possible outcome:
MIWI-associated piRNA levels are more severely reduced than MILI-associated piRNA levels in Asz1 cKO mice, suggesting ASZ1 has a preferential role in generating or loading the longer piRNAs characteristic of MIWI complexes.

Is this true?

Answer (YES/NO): NO